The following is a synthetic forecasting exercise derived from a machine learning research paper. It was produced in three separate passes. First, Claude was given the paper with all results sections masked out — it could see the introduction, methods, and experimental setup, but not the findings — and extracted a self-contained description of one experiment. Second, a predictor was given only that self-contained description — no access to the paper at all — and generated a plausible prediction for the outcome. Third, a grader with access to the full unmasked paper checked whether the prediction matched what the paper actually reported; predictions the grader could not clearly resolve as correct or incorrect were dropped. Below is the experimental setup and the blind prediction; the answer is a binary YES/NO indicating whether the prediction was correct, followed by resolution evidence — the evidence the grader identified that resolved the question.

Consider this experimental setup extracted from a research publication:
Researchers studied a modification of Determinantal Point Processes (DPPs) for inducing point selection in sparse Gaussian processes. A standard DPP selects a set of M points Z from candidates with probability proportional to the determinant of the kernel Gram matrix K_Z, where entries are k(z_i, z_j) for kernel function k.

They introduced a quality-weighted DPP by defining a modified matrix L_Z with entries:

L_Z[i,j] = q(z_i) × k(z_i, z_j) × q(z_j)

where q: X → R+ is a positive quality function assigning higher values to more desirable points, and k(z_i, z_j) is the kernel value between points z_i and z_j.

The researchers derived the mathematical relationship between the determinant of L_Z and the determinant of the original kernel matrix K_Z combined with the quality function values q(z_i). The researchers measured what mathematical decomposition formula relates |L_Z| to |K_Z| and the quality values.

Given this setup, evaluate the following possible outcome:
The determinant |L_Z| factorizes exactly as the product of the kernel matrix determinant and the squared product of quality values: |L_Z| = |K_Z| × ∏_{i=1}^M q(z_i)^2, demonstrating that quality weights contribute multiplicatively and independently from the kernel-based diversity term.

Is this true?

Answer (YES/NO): YES